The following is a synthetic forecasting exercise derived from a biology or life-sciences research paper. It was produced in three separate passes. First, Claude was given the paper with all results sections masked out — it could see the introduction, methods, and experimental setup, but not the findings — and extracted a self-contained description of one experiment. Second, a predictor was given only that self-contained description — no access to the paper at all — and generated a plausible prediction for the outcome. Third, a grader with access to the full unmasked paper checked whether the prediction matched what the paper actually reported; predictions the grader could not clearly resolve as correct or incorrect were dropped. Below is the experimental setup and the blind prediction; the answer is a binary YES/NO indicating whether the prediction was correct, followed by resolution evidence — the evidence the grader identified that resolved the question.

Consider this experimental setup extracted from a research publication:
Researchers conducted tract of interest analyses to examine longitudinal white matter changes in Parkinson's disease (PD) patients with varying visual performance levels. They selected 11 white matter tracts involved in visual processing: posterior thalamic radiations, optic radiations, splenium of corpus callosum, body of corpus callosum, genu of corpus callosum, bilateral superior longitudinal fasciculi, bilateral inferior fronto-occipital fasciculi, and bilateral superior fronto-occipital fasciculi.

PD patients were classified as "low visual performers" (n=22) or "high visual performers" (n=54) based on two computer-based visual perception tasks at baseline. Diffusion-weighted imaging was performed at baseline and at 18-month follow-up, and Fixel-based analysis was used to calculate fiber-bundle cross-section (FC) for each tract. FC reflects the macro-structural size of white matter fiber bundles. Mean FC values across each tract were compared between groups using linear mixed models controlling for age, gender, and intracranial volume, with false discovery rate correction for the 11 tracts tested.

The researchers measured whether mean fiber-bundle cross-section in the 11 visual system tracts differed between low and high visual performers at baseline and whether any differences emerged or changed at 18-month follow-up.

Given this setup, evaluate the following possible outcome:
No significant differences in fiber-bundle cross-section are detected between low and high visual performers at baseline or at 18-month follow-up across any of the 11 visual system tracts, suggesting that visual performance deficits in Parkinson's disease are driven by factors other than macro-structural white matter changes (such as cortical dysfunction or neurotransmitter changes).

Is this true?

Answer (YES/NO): NO